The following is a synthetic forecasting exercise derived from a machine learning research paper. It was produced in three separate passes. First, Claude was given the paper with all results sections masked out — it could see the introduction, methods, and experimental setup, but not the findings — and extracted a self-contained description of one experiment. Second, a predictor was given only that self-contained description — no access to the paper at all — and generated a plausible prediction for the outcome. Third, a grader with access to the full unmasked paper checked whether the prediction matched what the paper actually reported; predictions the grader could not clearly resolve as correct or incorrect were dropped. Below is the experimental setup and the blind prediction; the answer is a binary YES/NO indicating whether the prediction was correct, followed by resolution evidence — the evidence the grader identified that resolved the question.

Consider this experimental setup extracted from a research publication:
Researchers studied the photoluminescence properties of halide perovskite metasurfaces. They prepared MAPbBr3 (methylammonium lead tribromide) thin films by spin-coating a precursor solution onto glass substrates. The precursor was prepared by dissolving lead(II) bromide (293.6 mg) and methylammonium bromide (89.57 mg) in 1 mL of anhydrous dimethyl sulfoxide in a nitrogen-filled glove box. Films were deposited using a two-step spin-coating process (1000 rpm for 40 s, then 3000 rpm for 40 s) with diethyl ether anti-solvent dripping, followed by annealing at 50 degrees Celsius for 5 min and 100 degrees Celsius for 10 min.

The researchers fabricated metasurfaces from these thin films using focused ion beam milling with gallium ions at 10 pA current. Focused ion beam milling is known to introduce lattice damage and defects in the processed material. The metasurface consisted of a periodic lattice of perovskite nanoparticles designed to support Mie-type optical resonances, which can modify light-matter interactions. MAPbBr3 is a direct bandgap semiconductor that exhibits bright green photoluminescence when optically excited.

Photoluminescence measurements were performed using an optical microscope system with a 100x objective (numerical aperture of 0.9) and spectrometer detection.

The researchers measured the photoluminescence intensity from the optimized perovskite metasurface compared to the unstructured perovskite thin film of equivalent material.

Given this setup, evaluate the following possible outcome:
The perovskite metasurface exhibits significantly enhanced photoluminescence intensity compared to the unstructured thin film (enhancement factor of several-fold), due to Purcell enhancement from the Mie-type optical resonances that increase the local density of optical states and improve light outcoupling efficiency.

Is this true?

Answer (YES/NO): NO